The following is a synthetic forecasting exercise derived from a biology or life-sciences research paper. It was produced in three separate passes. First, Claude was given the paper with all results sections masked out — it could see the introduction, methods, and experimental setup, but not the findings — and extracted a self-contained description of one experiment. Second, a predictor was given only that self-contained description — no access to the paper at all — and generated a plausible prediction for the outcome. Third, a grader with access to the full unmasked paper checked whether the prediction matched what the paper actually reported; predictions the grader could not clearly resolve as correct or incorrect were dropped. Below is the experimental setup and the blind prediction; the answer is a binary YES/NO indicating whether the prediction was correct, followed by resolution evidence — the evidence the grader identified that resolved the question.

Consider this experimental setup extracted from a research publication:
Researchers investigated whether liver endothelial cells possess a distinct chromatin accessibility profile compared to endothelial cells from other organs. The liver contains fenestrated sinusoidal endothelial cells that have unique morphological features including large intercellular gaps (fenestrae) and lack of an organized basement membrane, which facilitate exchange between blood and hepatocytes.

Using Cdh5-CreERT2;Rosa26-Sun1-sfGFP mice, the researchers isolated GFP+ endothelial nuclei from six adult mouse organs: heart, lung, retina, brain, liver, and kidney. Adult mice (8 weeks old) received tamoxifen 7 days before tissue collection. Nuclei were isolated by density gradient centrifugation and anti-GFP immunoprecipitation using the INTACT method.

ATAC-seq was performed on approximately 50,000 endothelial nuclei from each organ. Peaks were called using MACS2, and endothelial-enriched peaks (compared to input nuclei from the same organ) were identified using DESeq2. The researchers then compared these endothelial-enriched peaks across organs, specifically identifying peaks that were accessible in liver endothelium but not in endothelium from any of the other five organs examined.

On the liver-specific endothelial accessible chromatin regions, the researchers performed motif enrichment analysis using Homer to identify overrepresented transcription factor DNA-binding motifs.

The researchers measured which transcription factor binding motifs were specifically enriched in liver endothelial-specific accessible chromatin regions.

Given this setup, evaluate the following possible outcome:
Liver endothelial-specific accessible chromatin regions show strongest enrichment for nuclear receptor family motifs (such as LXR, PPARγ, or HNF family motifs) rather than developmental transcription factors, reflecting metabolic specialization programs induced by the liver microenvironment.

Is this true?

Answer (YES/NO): NO